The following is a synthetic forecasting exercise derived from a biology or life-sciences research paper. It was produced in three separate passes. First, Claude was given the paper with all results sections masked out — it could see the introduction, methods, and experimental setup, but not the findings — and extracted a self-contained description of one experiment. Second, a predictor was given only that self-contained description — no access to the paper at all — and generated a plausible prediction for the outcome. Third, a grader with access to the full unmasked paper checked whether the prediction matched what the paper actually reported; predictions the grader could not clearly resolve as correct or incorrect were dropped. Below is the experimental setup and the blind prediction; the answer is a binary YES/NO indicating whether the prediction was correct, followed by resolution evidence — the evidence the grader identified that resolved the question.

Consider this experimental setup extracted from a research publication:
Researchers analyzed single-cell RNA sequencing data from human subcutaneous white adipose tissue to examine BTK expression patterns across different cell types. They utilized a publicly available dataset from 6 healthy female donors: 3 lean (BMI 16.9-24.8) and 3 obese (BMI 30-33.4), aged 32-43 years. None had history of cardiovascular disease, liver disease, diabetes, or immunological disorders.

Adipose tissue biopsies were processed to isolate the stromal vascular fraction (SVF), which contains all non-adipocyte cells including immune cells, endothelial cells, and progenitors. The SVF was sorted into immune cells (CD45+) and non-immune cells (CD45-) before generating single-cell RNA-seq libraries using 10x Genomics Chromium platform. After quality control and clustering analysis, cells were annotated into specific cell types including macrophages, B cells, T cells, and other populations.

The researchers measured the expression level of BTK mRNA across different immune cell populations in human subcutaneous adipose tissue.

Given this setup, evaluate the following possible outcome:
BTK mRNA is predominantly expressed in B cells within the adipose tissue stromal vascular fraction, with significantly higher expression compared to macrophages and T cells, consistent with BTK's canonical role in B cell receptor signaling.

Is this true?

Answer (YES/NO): NO